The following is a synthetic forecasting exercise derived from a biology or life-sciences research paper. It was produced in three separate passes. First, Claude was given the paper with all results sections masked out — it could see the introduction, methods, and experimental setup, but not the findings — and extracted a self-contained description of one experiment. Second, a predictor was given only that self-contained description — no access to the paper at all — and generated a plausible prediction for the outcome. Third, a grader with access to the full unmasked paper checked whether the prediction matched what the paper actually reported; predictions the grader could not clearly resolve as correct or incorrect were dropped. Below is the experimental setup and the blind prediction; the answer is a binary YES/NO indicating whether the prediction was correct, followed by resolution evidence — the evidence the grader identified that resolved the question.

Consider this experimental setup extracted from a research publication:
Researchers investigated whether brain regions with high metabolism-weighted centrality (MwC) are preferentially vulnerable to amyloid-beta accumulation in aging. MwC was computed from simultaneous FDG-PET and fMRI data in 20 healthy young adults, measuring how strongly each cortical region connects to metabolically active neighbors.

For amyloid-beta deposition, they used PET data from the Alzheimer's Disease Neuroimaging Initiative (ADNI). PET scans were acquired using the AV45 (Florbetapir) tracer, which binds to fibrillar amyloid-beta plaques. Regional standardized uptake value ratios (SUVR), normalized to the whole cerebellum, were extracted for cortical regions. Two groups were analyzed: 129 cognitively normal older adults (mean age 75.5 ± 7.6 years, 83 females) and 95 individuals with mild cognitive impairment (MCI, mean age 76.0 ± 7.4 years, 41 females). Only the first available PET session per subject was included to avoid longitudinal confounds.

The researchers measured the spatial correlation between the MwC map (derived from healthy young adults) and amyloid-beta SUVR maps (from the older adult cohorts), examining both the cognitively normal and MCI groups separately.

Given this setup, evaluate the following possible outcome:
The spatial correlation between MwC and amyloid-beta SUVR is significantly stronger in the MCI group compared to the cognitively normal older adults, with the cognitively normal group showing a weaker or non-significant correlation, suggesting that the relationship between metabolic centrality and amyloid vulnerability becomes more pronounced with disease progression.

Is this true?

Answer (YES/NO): NO